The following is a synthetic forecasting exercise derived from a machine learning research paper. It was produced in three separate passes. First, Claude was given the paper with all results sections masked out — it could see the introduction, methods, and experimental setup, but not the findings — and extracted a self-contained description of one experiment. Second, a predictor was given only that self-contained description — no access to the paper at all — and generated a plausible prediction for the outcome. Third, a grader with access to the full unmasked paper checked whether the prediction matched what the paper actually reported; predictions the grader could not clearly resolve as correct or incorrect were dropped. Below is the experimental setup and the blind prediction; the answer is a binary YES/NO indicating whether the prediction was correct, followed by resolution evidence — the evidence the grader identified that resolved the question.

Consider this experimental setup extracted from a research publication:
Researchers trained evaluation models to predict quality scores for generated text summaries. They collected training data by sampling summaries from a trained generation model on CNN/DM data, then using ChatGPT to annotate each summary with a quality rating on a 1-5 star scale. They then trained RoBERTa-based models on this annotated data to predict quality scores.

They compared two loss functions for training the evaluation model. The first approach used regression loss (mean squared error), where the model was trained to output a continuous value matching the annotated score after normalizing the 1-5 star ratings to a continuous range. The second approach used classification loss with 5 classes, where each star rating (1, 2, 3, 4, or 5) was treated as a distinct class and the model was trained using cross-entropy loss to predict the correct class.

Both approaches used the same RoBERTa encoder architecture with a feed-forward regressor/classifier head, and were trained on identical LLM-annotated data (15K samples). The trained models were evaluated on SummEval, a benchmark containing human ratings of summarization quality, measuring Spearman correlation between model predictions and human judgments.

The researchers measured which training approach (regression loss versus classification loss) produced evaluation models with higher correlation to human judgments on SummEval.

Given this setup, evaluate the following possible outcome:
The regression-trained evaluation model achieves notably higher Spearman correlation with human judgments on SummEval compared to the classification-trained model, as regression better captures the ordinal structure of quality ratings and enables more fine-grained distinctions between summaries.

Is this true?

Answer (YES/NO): YES